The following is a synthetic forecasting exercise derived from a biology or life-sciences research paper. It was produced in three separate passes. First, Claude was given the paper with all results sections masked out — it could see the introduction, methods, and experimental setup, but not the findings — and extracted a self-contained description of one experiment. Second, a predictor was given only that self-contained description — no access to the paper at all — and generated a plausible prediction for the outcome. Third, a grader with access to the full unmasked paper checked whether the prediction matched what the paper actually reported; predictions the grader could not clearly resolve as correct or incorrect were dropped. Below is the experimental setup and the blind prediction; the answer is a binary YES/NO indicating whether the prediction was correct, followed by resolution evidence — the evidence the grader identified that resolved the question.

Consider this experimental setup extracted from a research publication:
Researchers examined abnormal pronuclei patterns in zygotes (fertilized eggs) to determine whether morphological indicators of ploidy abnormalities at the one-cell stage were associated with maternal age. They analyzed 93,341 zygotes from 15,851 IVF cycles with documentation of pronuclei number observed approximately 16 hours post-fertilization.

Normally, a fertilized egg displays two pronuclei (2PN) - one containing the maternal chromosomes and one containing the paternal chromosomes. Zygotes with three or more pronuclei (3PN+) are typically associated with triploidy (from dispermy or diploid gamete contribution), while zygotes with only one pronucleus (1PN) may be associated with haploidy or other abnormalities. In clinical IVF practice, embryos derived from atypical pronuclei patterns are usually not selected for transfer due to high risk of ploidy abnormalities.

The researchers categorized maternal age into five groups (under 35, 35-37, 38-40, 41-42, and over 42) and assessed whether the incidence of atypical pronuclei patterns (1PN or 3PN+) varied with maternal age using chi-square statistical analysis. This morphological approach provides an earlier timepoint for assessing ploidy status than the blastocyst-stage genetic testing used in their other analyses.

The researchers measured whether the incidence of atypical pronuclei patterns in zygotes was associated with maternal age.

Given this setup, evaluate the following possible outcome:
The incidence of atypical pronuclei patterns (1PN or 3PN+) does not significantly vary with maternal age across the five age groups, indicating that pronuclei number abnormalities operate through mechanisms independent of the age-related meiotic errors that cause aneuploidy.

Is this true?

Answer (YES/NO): NO